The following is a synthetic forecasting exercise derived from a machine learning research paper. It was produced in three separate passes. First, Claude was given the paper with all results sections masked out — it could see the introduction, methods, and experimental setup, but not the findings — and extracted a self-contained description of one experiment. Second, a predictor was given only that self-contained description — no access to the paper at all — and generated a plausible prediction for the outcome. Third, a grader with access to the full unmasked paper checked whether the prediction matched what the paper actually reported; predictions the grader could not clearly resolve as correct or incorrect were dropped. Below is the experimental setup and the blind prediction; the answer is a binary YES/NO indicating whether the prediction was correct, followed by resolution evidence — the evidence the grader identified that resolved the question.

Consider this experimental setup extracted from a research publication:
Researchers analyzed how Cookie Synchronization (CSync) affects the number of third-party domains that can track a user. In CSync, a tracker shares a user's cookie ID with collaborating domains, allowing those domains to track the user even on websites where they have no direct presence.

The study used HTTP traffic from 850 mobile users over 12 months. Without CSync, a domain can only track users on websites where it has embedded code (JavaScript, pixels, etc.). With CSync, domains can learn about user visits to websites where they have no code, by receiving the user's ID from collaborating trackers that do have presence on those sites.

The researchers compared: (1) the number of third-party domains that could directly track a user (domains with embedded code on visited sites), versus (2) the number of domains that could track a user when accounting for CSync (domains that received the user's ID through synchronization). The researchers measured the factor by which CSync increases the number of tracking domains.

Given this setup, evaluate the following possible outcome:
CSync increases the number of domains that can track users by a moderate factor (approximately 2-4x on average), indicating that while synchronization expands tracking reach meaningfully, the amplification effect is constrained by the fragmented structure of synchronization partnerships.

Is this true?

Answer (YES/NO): NO